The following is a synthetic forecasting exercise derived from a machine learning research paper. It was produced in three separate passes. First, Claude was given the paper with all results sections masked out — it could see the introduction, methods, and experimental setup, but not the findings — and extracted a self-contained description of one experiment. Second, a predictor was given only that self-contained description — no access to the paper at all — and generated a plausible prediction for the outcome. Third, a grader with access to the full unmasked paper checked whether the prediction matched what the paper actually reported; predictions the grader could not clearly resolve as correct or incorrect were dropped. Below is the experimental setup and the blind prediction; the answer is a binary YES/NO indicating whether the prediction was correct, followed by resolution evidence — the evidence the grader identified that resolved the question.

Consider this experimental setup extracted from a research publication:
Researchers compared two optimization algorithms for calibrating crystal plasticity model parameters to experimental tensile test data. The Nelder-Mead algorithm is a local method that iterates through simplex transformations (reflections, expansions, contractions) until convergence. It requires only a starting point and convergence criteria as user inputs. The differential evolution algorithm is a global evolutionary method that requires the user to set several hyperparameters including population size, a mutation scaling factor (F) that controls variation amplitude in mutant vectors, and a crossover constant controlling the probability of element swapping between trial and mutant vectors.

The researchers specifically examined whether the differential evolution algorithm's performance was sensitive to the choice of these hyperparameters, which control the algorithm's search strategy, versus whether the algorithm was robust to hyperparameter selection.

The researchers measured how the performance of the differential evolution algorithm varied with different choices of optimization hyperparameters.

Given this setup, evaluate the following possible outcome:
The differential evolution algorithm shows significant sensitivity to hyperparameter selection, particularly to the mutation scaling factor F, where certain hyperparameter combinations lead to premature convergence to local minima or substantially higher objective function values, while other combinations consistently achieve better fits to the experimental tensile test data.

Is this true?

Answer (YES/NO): NO